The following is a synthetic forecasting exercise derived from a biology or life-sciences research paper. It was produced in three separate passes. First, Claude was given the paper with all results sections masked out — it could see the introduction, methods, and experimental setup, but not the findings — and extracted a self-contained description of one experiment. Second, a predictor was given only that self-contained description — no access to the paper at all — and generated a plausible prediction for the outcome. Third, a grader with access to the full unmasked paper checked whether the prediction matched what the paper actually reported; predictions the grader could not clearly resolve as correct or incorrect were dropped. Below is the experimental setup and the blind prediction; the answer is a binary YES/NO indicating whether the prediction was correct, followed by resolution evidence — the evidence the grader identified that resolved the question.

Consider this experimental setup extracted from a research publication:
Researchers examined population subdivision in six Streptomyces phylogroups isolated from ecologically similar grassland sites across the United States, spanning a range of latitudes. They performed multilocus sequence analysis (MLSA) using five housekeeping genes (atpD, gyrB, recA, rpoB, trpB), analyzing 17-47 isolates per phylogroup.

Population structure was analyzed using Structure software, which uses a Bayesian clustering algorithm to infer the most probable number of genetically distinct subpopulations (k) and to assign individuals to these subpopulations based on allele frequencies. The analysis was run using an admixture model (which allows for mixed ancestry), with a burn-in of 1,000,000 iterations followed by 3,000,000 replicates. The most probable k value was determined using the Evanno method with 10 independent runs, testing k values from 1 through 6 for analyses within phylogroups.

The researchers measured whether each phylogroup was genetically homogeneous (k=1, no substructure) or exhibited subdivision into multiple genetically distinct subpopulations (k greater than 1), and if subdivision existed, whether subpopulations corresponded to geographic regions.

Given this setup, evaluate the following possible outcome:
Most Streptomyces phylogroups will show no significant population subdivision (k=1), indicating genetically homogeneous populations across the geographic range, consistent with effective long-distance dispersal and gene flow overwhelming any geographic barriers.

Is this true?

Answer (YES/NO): NO